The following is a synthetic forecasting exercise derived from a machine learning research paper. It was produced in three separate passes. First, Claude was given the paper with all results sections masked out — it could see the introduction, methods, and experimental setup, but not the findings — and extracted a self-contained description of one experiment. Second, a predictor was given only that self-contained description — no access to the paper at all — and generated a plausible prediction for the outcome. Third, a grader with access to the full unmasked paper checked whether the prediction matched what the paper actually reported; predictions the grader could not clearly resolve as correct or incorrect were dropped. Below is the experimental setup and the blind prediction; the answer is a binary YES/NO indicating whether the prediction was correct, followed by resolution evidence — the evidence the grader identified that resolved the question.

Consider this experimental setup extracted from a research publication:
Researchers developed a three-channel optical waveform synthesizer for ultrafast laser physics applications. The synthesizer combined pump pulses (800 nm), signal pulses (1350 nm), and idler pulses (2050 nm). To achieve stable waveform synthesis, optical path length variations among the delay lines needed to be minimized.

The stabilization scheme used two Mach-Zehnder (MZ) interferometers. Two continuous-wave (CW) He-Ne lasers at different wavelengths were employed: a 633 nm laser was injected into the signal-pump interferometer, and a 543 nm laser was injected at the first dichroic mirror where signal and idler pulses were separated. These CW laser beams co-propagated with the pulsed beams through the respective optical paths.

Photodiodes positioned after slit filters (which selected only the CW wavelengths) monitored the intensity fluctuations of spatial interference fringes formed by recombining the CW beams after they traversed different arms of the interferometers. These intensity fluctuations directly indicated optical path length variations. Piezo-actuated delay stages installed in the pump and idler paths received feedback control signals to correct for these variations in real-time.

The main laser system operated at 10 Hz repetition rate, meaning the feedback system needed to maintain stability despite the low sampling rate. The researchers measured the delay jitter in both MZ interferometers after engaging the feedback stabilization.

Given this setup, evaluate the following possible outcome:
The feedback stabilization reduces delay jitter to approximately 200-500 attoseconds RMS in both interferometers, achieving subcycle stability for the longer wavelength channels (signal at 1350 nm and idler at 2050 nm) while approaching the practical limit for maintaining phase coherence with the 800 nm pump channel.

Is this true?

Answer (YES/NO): NO